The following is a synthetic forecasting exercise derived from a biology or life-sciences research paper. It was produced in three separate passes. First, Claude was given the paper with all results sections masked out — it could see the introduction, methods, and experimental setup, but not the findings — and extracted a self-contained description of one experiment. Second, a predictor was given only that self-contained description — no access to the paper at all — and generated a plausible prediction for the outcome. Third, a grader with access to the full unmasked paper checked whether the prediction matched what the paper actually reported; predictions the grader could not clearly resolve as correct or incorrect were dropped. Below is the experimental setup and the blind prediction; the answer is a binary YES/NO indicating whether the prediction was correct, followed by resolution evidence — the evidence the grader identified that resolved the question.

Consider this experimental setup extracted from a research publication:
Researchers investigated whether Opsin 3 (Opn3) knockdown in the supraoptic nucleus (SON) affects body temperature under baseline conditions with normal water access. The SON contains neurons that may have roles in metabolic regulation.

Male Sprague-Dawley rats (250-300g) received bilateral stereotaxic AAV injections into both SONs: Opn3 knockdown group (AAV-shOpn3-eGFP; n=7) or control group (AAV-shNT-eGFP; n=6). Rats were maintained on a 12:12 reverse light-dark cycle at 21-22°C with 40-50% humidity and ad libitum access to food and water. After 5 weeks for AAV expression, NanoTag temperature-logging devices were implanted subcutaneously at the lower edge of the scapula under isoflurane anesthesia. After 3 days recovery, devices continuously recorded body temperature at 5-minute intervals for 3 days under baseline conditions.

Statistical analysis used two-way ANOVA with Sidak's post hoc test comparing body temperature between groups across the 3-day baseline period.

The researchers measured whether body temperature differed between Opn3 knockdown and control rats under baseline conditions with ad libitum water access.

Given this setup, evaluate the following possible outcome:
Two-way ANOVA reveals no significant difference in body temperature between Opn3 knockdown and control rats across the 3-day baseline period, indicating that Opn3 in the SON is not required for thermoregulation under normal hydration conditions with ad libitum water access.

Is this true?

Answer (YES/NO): NO